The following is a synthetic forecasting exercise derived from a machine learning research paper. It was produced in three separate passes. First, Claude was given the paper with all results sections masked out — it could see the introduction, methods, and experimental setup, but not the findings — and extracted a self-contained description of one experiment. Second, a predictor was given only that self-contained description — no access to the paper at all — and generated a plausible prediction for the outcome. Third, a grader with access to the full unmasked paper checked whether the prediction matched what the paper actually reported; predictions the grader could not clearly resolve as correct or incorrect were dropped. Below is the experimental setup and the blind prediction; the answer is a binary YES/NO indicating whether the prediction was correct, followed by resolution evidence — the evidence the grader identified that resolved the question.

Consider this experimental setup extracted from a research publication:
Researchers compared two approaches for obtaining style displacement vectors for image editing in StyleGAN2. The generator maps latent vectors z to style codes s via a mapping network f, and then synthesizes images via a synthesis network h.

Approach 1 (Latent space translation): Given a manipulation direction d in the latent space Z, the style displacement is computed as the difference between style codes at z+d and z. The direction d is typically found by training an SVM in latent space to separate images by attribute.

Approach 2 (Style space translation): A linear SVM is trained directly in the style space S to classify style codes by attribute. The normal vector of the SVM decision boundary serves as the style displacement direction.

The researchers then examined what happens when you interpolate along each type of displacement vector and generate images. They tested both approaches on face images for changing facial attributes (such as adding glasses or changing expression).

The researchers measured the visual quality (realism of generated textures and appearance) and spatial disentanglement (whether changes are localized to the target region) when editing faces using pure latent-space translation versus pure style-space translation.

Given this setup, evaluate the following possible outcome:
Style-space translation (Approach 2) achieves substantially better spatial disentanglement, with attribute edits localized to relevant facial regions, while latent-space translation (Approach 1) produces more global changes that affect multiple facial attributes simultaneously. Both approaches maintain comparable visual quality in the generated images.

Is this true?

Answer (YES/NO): NO